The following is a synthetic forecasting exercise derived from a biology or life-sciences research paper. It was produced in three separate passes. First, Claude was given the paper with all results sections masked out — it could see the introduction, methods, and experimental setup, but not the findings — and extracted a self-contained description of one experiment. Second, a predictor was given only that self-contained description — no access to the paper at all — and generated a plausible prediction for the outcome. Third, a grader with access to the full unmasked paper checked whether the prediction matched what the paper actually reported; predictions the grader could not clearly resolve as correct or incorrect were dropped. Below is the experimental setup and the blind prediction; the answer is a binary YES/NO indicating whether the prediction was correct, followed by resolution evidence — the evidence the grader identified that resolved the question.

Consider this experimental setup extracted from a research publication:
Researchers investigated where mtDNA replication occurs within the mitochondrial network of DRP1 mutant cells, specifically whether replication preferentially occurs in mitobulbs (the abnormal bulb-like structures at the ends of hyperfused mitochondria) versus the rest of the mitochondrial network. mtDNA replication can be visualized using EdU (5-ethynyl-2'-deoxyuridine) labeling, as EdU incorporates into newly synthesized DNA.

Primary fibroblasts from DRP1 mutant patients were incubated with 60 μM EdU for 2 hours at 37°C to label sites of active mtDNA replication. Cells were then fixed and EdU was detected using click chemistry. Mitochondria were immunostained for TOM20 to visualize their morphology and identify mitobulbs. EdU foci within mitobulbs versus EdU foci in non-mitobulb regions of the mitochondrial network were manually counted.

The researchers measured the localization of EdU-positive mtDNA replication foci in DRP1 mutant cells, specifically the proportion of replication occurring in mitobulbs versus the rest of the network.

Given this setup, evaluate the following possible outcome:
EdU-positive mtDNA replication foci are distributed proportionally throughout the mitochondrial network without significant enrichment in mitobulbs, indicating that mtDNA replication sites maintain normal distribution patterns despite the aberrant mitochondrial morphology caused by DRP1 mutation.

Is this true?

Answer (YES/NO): NO